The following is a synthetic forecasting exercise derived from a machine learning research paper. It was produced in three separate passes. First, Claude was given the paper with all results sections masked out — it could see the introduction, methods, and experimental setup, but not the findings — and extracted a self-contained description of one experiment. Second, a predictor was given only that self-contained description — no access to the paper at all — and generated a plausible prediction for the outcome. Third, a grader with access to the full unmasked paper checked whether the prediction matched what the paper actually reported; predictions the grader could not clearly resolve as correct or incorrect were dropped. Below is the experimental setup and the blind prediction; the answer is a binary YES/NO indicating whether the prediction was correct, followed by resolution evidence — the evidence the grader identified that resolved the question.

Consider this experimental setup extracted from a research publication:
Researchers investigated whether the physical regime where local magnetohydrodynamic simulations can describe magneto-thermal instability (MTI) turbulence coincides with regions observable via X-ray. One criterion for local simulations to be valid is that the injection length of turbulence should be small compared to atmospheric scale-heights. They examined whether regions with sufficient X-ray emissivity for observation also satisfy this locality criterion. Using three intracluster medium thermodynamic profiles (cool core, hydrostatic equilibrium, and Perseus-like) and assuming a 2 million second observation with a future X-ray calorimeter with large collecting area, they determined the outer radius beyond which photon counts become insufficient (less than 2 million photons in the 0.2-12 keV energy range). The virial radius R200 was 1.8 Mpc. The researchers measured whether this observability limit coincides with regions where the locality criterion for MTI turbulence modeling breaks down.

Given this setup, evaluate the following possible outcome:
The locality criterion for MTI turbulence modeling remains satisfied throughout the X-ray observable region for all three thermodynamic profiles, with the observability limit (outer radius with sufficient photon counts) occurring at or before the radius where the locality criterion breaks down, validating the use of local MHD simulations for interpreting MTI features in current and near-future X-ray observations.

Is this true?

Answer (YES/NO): YES